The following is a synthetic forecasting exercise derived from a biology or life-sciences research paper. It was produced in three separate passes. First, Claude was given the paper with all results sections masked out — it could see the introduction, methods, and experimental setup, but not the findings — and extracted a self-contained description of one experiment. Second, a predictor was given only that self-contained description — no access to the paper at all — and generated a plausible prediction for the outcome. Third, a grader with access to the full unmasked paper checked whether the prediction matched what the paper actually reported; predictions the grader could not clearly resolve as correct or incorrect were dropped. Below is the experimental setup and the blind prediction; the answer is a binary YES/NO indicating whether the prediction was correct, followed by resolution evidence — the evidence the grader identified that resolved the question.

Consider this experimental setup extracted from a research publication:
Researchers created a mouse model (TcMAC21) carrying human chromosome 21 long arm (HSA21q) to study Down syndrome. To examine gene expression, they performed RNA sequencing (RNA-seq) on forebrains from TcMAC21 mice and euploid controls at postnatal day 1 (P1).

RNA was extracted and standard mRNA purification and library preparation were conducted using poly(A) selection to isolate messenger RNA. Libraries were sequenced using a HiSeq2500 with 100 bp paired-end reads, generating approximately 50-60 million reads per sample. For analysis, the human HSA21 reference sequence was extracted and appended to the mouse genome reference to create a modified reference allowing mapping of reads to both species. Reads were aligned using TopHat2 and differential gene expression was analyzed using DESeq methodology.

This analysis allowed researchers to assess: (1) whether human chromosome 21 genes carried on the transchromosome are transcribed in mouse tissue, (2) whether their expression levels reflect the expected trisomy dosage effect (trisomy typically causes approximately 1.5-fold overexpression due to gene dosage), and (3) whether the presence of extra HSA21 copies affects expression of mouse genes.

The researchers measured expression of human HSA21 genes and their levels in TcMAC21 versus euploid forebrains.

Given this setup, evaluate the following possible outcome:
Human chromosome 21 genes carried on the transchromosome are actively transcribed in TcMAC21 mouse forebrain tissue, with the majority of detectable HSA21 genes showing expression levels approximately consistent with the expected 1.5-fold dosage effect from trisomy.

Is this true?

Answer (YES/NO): NO